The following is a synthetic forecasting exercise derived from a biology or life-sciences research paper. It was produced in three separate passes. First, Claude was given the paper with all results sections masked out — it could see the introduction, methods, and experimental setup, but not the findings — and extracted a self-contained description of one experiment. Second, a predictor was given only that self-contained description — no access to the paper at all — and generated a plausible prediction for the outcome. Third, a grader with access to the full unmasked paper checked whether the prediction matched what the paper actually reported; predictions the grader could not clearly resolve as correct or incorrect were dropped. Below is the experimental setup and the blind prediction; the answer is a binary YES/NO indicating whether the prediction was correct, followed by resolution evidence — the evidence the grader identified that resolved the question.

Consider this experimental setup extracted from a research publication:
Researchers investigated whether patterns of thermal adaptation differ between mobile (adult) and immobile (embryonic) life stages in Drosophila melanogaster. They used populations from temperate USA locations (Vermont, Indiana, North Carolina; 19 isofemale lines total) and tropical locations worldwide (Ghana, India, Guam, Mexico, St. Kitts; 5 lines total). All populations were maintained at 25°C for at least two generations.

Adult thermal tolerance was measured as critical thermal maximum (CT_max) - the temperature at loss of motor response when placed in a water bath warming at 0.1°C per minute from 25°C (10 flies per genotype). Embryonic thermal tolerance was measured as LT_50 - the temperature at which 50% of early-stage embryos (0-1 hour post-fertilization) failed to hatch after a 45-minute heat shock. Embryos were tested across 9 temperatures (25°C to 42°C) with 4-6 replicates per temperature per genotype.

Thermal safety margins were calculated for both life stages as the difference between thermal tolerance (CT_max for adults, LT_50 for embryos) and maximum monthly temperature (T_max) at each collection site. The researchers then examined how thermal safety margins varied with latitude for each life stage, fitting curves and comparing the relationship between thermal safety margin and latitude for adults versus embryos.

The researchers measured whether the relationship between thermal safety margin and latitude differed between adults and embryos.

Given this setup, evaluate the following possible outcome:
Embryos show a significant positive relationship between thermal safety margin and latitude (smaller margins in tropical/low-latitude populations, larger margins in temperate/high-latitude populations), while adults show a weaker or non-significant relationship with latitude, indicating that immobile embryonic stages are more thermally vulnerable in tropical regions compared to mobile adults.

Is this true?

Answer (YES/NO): NO